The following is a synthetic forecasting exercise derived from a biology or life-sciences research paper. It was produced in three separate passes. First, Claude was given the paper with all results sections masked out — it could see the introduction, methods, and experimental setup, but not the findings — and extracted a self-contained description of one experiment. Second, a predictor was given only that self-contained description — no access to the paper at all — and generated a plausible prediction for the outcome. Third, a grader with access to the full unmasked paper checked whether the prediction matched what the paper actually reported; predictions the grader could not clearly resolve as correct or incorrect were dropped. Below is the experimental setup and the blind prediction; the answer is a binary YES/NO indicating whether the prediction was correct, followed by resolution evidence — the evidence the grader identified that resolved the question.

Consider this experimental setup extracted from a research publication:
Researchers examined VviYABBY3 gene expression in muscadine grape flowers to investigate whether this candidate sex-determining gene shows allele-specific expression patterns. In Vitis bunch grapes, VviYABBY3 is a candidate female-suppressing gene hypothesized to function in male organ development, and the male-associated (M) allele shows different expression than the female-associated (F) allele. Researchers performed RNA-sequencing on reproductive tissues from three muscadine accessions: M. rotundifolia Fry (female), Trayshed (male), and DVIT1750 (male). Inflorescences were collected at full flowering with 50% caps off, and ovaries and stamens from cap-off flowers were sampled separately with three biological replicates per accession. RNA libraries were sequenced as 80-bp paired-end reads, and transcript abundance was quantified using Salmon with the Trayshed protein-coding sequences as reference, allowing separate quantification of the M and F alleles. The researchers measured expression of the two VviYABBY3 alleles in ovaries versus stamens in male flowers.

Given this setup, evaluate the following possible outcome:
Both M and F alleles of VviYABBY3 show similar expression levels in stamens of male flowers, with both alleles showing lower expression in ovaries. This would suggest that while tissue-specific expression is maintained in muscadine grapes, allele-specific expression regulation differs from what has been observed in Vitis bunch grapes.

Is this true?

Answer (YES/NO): NO